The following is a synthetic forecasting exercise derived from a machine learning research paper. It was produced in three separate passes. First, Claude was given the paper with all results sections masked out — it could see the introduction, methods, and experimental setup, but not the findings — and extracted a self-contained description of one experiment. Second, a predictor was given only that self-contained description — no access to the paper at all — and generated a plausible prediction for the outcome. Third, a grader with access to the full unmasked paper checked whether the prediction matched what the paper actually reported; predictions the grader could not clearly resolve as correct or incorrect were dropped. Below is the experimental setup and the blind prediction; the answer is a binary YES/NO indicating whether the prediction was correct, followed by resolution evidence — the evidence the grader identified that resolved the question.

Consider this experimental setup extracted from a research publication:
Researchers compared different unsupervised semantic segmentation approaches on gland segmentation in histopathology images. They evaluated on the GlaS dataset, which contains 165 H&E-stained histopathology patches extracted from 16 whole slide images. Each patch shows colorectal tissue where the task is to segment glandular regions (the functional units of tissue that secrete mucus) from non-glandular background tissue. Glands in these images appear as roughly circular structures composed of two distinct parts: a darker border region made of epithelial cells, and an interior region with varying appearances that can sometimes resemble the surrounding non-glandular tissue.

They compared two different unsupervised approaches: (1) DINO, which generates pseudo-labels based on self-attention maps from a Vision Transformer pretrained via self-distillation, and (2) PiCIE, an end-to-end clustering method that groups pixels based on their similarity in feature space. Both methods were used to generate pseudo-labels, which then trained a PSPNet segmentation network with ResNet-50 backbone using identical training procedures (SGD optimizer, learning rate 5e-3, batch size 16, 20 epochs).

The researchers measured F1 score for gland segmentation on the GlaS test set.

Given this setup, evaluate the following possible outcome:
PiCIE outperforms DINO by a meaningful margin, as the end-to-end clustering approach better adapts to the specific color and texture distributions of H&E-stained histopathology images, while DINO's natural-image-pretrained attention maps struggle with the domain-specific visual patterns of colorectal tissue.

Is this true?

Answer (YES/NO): YES